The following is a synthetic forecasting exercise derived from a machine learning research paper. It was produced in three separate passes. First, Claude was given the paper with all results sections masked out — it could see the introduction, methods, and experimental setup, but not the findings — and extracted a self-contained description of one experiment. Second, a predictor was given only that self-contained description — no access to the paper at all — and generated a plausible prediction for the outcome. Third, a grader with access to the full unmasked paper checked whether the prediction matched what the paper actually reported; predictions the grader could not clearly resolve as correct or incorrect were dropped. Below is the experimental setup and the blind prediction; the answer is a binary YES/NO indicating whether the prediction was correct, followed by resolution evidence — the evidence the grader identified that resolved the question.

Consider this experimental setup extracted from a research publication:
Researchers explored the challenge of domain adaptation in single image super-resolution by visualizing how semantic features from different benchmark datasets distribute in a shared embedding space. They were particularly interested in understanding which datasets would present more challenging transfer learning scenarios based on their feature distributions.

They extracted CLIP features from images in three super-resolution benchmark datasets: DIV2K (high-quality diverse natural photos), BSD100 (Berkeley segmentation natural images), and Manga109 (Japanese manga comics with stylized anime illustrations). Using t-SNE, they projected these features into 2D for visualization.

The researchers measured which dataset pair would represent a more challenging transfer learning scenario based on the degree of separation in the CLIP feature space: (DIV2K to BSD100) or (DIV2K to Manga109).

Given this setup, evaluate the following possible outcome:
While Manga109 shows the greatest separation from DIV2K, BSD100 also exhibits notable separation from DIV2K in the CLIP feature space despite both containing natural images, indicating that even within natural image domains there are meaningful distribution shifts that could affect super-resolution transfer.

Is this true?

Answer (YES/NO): NO